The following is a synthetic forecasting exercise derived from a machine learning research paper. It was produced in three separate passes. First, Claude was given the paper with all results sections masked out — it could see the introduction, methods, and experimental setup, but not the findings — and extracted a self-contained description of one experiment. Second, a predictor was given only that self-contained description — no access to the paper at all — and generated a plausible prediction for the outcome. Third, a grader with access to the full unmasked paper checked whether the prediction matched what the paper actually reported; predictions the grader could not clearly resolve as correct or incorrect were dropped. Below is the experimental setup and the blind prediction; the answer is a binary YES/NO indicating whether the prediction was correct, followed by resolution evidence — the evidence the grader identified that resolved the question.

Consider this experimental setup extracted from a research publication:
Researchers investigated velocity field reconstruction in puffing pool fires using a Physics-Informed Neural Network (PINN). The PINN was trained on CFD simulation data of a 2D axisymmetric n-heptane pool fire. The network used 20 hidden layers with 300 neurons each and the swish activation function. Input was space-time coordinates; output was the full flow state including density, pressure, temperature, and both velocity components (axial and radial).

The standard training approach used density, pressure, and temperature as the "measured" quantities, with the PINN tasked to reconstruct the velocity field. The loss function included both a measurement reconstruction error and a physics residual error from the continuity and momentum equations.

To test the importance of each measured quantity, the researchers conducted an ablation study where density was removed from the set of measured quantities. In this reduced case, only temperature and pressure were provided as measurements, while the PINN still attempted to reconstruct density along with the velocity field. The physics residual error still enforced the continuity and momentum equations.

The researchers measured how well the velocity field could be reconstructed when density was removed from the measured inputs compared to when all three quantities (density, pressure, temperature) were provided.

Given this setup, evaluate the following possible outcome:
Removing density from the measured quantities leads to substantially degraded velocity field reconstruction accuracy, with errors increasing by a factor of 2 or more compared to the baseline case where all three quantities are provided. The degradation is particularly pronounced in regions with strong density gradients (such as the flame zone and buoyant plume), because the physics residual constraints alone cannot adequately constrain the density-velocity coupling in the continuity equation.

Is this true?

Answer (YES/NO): NO